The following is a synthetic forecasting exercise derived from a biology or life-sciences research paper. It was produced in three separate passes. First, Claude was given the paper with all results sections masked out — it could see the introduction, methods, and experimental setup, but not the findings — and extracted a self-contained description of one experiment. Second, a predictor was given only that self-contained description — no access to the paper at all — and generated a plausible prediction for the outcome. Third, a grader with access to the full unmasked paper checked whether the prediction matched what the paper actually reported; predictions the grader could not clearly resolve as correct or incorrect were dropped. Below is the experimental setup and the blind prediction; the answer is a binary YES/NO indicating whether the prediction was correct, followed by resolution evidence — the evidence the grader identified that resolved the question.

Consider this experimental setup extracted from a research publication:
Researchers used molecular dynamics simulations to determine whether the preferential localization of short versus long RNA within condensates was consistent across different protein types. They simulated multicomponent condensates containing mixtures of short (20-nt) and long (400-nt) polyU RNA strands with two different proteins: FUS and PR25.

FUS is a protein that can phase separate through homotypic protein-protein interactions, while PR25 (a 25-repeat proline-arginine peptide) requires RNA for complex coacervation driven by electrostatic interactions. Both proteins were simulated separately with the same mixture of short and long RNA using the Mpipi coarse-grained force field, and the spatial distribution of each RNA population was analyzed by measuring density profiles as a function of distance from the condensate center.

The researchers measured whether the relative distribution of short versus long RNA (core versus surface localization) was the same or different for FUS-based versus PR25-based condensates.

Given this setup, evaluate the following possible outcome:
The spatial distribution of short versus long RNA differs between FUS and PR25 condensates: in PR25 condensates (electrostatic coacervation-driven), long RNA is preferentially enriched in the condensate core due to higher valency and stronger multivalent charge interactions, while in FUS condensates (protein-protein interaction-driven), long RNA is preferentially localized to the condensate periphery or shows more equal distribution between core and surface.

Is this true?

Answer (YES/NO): NO